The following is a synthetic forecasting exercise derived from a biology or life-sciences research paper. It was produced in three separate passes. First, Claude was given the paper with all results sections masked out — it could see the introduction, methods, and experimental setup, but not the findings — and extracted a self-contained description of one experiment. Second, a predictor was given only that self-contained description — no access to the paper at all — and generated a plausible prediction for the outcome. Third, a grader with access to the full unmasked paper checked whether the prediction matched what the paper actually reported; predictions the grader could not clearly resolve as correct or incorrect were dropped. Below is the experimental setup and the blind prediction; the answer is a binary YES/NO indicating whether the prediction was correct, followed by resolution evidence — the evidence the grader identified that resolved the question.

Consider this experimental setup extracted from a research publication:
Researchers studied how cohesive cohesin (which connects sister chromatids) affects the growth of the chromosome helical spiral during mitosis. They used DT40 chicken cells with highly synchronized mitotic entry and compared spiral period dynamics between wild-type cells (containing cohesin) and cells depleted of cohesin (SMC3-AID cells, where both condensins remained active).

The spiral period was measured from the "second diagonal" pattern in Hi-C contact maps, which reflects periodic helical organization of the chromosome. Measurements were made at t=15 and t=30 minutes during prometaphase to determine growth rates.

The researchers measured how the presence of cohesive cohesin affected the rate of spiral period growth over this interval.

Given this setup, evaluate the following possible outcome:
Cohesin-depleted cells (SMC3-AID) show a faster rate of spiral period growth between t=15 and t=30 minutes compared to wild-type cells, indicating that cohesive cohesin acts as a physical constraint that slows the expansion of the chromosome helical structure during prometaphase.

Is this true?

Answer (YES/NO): YES